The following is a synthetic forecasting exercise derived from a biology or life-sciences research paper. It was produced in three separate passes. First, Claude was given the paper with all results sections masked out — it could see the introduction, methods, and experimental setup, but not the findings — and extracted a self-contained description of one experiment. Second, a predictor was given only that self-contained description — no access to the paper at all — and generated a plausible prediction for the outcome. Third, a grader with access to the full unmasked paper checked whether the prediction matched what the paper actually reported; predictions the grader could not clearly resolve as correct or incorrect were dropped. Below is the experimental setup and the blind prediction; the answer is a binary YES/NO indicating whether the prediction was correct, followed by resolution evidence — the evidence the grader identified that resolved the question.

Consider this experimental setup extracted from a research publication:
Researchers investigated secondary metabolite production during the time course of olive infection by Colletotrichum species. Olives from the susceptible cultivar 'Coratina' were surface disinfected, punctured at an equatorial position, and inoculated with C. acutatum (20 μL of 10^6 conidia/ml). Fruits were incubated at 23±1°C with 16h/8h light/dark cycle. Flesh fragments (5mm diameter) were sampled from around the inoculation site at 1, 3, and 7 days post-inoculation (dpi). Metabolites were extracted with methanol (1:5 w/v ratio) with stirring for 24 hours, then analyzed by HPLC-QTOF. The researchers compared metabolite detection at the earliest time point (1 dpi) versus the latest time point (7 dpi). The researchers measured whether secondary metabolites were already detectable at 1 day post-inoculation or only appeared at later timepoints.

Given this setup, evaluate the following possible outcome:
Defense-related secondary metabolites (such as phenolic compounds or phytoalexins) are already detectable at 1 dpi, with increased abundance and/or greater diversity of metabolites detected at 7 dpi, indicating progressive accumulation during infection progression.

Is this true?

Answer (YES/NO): NO